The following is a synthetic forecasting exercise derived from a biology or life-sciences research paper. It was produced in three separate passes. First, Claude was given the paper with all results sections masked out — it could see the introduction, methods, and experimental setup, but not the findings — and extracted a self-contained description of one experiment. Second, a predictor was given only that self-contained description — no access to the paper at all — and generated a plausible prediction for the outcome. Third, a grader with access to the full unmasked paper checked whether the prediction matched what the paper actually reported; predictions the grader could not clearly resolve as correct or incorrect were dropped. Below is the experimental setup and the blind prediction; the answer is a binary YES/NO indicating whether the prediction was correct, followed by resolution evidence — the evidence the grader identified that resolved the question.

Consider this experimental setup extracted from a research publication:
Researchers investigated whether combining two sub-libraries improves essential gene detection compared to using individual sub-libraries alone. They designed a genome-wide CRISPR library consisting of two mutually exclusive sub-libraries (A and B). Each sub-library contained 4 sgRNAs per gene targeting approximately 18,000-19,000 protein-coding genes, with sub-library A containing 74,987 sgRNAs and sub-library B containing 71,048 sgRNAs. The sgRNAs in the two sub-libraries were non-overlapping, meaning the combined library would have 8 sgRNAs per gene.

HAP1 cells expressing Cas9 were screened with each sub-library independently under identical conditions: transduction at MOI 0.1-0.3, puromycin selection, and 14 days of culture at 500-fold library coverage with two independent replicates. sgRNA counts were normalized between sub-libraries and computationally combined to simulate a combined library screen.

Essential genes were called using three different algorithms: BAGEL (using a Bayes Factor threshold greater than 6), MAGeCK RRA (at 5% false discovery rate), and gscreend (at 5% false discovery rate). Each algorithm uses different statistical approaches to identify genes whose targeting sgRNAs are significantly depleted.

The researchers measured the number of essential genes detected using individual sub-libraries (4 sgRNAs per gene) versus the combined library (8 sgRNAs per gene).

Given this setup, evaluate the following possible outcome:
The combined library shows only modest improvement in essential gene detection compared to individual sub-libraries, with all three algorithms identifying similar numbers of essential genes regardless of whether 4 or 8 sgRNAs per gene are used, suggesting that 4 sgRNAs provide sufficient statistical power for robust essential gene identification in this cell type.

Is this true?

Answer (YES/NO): NO